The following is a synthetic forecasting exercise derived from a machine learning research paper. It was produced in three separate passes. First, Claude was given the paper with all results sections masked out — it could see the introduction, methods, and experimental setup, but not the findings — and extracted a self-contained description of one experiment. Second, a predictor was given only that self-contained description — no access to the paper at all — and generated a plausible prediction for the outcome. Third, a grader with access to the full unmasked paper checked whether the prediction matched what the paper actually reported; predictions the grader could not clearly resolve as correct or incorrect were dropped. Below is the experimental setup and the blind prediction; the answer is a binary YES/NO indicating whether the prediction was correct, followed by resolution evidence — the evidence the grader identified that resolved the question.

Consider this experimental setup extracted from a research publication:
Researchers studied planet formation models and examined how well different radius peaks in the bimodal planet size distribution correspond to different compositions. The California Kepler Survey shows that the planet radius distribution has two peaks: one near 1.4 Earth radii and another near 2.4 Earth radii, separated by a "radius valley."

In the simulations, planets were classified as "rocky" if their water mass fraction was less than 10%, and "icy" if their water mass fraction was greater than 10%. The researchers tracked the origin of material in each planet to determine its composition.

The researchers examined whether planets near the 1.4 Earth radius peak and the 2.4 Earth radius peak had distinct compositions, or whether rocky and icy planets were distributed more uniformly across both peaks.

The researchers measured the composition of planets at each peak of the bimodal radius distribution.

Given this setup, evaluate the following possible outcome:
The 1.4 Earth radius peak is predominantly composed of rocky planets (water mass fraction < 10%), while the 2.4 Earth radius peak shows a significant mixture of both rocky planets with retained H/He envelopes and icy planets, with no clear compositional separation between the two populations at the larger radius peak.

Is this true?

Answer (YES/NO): NO